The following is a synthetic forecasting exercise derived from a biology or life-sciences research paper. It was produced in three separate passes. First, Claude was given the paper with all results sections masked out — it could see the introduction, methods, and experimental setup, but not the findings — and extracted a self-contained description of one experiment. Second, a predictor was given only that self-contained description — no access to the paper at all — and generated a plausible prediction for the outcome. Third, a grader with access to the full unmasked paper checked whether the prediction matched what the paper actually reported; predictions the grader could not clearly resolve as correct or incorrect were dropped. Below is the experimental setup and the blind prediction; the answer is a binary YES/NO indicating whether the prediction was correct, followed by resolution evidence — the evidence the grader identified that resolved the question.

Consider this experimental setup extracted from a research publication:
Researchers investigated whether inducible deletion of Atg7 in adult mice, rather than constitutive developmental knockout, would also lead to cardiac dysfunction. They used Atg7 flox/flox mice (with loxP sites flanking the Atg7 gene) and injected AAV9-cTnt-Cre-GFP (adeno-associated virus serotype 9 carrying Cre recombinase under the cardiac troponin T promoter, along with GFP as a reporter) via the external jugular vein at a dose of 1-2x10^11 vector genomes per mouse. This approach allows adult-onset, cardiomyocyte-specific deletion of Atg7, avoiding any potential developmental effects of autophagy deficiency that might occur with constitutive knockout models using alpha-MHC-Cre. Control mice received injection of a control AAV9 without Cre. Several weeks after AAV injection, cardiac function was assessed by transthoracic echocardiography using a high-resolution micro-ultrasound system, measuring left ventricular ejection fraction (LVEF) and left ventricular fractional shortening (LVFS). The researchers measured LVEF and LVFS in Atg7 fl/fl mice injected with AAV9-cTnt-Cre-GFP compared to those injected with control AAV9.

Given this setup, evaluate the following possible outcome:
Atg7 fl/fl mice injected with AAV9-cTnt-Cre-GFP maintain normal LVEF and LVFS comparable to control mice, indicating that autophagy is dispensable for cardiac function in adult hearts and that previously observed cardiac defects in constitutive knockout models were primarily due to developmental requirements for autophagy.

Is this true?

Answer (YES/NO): NO